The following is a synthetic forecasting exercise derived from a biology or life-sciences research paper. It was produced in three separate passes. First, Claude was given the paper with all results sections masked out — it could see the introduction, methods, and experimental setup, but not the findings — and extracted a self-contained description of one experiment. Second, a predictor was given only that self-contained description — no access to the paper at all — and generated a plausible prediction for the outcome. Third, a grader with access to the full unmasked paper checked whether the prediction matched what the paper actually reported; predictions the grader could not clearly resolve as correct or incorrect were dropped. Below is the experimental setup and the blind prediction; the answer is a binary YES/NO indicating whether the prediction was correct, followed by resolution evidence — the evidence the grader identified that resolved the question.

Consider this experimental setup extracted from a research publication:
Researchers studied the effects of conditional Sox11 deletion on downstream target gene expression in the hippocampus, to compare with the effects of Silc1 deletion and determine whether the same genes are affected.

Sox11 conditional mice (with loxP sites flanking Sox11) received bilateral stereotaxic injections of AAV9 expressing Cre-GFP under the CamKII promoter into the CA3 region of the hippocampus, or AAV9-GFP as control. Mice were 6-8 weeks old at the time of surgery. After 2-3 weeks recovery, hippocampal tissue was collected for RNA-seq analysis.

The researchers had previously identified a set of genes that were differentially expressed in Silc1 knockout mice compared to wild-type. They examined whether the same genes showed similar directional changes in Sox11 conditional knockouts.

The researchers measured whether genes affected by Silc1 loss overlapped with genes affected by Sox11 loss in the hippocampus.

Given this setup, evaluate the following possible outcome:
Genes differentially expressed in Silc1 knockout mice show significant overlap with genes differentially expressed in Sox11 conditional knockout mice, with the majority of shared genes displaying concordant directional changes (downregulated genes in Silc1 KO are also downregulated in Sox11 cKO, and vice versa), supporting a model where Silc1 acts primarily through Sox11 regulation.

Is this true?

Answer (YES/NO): YES